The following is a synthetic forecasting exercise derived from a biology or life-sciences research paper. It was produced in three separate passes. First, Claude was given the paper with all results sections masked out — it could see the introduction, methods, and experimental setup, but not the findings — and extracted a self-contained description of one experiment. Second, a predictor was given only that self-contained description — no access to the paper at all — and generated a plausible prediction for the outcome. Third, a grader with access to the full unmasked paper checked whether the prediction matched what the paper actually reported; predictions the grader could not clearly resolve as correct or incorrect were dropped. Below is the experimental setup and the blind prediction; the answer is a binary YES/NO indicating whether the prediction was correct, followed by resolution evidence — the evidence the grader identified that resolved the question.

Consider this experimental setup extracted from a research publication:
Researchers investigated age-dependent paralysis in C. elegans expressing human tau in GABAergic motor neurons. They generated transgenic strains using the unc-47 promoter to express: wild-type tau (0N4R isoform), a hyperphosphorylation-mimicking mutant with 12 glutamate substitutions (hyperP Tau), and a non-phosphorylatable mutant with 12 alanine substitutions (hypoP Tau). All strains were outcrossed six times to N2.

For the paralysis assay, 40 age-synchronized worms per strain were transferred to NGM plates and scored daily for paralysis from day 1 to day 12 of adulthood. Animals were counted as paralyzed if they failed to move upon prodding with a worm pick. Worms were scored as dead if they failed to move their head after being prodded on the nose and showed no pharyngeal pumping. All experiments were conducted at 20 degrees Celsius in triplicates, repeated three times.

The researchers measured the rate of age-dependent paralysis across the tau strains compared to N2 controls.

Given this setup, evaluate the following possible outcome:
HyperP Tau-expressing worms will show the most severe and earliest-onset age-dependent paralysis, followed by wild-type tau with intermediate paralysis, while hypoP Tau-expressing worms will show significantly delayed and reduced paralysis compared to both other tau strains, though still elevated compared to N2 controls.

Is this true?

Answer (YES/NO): NO